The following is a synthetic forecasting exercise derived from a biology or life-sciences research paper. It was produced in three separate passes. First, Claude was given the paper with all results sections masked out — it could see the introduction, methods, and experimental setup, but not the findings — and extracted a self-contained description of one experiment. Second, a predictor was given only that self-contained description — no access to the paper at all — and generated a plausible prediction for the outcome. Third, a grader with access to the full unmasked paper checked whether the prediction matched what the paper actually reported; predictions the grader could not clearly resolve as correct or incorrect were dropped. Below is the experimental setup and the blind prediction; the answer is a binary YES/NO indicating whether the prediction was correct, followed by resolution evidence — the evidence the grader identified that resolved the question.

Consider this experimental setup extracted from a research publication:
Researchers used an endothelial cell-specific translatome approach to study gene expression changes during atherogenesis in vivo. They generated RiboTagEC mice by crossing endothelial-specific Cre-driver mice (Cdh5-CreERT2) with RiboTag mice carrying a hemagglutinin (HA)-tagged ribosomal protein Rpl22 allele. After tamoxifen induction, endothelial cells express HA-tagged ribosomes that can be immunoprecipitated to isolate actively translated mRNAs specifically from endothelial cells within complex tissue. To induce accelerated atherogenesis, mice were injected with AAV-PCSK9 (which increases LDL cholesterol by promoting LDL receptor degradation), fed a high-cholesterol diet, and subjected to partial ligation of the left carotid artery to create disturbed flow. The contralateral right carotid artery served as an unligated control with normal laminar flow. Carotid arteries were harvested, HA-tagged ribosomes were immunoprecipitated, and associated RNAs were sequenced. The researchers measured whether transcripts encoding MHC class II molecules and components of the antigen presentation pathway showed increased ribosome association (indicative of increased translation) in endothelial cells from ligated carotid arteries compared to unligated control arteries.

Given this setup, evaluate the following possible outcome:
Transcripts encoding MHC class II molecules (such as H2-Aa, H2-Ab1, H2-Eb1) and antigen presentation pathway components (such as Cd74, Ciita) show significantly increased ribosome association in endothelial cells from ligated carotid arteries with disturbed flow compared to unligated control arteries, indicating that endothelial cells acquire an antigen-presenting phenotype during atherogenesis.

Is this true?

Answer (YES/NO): YES